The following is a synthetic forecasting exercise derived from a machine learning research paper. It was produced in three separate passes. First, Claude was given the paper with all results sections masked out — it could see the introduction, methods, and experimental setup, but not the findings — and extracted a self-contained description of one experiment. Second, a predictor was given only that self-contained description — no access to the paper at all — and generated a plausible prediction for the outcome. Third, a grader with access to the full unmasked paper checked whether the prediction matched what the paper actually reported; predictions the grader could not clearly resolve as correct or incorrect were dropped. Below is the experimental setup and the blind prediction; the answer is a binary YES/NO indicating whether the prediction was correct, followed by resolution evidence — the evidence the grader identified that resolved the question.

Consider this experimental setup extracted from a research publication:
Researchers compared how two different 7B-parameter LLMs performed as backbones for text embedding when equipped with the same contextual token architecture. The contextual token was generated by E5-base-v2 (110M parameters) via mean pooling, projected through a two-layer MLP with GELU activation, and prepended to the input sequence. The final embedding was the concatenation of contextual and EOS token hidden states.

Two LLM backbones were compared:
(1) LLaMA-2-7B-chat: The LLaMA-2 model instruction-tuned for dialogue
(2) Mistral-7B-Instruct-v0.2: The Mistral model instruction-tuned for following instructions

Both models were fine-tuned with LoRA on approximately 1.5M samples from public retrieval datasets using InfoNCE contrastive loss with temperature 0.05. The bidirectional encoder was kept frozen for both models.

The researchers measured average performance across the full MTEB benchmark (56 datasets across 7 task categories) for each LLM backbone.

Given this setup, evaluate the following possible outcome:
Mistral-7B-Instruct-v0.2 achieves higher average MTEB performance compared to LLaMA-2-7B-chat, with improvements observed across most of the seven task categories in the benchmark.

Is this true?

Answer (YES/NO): NO